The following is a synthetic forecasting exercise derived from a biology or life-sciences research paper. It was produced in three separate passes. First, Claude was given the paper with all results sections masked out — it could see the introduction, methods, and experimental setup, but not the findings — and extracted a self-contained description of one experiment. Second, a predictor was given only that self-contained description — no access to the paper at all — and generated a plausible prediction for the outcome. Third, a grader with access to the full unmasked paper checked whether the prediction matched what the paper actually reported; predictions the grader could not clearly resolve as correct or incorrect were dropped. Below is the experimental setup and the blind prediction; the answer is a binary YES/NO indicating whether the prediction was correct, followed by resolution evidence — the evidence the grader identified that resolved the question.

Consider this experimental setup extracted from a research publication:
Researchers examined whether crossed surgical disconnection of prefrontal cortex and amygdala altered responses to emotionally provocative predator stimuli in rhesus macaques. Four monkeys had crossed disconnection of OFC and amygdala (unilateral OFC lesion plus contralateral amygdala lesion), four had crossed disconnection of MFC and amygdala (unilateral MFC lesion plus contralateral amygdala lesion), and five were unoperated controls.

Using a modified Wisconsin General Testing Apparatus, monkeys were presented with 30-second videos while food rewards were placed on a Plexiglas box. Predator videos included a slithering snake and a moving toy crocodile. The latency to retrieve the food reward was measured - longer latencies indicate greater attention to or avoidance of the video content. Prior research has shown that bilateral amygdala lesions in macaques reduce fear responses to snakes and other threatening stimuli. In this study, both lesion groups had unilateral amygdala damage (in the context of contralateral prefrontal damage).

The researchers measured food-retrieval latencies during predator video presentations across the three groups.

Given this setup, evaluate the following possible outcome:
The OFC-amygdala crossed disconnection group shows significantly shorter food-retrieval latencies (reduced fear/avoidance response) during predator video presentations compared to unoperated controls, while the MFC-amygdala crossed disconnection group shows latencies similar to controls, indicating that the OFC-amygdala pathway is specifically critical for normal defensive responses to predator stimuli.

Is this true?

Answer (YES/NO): NO